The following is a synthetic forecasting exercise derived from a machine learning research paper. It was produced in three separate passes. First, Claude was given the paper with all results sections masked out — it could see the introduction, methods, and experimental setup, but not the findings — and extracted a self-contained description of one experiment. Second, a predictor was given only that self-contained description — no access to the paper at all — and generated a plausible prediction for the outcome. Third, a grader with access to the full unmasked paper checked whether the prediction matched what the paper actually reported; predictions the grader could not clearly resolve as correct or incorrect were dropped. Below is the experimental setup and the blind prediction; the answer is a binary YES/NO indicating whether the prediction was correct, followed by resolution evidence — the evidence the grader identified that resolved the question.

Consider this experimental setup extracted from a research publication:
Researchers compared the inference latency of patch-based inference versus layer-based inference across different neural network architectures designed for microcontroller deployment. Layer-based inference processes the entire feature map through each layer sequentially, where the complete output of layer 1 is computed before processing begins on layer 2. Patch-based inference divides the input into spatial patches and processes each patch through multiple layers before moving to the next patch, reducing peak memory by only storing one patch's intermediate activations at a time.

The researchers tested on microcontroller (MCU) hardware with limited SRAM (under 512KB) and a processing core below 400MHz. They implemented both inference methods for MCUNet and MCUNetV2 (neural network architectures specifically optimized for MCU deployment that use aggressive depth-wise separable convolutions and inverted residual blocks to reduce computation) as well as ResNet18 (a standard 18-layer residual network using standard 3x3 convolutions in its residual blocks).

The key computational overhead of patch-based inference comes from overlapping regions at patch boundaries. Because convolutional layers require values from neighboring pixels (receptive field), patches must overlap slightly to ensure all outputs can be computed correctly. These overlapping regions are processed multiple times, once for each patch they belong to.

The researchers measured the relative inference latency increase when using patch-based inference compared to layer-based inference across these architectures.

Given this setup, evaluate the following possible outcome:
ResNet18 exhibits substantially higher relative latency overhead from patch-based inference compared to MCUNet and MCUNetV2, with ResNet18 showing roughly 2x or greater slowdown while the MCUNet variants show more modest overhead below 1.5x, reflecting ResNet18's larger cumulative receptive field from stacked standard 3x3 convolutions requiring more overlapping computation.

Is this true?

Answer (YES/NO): NO